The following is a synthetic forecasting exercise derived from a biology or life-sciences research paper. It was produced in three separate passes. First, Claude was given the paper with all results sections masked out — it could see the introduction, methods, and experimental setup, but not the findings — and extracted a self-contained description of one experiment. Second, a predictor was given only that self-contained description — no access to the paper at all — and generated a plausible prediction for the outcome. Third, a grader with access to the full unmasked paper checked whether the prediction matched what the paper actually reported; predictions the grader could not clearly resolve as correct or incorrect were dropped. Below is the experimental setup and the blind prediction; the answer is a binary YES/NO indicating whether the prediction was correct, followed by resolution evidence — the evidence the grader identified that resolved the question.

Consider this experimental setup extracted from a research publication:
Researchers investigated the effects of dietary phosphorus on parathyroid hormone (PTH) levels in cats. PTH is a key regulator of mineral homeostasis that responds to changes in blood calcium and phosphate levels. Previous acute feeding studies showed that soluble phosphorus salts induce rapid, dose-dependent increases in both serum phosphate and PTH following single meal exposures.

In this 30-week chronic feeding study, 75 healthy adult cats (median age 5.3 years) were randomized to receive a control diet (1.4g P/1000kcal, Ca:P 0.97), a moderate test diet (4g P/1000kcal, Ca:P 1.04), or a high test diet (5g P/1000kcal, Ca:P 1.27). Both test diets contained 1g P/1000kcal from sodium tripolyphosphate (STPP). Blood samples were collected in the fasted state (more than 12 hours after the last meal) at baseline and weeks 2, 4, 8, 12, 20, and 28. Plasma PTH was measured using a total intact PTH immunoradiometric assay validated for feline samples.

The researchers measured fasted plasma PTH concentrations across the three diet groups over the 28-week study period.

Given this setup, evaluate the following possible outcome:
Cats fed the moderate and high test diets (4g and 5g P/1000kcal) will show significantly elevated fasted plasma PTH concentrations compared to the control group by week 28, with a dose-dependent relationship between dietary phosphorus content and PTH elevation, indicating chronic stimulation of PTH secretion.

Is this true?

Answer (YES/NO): NO